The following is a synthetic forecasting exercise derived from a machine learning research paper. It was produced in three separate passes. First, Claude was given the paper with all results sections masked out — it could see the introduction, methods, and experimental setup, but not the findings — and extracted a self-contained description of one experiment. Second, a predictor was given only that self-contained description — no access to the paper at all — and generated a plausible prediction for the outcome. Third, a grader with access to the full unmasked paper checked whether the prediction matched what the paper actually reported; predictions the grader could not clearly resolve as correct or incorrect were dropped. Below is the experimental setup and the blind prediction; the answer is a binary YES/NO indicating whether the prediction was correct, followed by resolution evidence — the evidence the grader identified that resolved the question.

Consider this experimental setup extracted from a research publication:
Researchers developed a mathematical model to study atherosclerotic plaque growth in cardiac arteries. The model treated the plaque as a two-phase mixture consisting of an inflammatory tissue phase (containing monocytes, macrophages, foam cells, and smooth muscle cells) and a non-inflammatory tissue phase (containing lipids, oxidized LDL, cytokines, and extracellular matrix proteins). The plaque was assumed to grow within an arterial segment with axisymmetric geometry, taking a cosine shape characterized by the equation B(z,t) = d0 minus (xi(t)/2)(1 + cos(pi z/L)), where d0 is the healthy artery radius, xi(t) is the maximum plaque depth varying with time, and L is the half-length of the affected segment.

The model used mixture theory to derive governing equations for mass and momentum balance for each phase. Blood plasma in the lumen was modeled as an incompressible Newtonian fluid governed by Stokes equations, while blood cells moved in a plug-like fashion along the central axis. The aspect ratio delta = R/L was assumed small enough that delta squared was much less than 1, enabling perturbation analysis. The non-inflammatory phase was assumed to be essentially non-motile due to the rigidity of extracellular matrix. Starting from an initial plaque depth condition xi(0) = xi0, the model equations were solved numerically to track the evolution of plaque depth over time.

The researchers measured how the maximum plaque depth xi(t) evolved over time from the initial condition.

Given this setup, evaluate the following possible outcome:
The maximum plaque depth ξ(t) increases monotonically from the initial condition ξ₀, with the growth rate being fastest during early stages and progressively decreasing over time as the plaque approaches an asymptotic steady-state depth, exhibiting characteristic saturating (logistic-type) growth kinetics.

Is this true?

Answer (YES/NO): YES